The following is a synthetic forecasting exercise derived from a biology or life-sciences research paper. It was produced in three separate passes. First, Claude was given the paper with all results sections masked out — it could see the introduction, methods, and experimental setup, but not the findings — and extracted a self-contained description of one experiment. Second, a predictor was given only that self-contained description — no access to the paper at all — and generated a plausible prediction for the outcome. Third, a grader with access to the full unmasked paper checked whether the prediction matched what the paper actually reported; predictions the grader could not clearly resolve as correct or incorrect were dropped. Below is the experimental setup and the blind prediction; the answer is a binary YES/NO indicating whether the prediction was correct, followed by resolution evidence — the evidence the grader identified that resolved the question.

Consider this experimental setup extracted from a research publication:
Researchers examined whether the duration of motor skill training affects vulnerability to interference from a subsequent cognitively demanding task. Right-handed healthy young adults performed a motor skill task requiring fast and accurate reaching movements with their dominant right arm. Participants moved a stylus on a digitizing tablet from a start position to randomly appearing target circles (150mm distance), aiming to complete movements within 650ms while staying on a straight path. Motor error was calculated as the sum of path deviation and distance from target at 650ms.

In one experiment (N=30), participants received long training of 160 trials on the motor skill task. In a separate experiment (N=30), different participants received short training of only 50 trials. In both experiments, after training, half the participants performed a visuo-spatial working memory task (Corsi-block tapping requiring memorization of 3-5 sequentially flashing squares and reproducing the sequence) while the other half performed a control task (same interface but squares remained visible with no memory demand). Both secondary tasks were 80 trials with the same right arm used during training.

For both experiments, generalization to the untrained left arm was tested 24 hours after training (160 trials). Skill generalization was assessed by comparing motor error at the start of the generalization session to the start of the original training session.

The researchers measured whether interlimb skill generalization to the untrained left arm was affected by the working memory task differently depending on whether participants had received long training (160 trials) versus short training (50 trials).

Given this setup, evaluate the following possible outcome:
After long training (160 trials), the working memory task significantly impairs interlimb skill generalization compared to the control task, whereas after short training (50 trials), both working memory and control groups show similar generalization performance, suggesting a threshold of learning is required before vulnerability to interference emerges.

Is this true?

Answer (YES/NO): NO